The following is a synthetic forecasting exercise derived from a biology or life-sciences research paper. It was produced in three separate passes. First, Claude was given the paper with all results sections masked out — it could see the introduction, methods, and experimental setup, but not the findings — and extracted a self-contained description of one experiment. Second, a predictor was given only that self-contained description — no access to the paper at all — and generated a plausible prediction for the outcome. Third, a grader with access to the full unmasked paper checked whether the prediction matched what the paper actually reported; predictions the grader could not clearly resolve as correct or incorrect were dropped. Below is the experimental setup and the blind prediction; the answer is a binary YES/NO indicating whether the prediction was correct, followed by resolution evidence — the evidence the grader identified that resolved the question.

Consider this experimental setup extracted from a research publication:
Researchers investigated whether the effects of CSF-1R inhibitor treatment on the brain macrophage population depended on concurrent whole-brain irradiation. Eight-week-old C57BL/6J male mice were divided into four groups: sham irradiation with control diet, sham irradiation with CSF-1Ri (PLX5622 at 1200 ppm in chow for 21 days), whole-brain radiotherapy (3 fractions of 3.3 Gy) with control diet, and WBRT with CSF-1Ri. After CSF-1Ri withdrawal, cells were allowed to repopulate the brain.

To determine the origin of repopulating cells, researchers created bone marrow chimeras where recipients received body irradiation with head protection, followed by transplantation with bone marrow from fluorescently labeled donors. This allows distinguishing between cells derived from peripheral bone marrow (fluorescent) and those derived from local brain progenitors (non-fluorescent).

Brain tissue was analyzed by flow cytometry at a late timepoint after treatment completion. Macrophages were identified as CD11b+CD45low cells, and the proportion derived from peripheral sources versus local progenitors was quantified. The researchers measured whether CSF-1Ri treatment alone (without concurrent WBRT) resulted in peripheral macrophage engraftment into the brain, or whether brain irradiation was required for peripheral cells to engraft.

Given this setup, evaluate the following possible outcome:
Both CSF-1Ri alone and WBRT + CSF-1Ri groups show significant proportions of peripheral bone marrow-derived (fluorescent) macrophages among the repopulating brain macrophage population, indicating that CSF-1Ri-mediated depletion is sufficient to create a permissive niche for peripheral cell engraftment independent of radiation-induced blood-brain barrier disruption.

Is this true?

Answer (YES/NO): NO